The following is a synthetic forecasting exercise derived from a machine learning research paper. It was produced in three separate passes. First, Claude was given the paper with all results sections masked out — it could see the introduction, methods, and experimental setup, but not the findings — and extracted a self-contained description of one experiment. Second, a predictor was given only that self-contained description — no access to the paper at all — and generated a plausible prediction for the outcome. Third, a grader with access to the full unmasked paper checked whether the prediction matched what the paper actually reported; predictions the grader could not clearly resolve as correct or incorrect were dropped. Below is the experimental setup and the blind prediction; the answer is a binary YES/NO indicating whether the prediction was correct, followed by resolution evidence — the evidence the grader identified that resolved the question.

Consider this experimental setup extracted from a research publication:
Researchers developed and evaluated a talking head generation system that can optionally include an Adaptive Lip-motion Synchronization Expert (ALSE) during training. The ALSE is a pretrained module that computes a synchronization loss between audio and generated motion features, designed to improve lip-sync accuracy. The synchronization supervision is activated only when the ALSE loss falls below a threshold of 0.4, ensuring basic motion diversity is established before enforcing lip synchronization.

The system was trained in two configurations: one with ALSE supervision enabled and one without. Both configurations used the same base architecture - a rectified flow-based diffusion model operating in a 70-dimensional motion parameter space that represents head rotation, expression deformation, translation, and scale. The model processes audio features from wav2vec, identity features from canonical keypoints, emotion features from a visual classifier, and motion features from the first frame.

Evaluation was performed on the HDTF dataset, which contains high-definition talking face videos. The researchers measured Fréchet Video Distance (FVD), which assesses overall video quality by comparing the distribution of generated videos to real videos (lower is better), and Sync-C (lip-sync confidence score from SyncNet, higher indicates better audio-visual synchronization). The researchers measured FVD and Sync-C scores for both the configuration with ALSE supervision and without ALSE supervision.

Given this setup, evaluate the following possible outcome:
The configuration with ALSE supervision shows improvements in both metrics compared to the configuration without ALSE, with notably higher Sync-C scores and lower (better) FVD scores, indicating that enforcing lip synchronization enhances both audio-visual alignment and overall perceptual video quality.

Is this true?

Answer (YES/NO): NO